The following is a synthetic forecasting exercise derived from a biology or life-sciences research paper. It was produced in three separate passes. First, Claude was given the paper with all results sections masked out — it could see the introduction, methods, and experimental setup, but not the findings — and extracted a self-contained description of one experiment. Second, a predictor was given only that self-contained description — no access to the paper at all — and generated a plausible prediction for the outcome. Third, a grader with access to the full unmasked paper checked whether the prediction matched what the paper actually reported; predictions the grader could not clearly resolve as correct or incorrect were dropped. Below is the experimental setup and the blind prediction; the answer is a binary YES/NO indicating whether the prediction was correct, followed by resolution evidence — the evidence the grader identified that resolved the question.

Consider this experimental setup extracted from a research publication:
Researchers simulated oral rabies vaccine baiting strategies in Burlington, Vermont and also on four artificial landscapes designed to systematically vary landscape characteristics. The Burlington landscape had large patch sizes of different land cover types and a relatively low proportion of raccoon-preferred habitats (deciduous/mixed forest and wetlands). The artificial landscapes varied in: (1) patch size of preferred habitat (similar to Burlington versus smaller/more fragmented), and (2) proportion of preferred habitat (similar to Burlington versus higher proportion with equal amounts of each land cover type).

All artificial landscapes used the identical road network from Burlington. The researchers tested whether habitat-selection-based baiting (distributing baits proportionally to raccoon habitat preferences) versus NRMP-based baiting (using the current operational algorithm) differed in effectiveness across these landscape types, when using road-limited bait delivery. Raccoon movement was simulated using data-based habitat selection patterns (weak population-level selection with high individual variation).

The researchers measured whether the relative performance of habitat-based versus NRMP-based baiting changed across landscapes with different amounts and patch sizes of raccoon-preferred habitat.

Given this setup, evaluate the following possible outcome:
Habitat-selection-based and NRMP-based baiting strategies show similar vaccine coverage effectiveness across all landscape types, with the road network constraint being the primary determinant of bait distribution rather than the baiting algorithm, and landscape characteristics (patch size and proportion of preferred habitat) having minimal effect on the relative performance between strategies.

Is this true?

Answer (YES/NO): NO